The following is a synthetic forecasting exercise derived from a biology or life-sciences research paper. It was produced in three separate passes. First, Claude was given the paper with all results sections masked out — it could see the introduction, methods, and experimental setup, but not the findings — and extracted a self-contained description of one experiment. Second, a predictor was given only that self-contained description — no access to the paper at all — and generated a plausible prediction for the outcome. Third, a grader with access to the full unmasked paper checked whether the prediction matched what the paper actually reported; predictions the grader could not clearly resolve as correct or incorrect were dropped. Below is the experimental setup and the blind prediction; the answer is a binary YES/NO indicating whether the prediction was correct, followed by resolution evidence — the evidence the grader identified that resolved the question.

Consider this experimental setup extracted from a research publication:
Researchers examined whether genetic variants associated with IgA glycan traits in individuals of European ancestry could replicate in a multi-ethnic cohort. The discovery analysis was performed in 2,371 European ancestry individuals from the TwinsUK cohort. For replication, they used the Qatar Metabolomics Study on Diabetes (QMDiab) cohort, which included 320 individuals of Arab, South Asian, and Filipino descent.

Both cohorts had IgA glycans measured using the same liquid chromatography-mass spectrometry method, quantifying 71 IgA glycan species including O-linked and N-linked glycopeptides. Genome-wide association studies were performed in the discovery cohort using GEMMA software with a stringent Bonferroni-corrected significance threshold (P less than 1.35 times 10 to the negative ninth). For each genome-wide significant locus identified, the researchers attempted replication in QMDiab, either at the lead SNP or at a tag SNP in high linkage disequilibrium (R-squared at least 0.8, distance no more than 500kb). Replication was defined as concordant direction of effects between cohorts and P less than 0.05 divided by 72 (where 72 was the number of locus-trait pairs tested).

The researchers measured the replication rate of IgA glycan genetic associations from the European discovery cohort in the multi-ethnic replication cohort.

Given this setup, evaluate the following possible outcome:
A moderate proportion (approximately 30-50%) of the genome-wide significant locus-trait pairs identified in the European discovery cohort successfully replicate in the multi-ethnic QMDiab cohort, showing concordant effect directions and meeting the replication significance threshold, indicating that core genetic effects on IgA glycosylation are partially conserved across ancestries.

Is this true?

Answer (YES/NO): YES